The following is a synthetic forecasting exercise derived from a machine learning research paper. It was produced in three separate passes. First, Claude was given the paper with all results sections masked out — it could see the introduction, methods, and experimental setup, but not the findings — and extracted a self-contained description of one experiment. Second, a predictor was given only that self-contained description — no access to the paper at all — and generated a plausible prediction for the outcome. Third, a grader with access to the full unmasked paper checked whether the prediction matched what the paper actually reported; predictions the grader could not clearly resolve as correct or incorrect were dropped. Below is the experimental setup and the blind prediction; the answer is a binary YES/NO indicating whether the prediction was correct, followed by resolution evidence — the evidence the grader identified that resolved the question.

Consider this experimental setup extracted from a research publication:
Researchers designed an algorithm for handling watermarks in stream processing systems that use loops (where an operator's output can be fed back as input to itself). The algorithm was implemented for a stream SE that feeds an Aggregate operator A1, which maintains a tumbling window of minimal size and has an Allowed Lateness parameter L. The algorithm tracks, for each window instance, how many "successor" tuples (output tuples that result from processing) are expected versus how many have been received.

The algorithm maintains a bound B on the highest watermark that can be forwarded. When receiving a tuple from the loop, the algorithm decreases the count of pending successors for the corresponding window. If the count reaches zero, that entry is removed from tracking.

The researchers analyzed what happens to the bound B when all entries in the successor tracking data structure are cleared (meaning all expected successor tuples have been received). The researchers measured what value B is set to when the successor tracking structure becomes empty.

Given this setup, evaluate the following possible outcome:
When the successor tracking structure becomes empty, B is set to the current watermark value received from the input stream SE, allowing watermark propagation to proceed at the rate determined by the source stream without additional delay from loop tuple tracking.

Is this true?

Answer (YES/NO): NO